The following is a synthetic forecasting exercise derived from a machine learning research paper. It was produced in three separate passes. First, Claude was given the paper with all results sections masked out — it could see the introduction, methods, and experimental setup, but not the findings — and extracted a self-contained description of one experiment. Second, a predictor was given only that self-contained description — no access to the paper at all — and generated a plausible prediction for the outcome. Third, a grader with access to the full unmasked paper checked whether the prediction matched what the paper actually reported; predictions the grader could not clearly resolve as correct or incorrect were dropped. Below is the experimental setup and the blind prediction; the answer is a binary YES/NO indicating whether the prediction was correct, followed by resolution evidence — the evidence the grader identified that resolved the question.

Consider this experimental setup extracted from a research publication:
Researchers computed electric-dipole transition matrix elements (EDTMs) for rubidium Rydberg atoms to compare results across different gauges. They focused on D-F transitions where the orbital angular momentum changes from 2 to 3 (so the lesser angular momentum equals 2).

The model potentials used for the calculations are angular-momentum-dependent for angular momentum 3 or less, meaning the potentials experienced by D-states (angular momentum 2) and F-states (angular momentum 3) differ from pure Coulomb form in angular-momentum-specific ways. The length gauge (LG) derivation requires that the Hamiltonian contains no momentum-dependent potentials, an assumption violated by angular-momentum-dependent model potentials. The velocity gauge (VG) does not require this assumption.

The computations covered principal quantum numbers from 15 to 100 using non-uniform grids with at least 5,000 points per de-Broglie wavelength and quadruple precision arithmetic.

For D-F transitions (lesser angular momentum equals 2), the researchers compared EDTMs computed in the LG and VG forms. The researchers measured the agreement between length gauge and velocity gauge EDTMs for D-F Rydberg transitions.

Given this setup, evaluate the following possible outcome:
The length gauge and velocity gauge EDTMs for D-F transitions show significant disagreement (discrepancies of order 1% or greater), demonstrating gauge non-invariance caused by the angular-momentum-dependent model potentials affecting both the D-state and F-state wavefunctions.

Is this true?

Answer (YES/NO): NO